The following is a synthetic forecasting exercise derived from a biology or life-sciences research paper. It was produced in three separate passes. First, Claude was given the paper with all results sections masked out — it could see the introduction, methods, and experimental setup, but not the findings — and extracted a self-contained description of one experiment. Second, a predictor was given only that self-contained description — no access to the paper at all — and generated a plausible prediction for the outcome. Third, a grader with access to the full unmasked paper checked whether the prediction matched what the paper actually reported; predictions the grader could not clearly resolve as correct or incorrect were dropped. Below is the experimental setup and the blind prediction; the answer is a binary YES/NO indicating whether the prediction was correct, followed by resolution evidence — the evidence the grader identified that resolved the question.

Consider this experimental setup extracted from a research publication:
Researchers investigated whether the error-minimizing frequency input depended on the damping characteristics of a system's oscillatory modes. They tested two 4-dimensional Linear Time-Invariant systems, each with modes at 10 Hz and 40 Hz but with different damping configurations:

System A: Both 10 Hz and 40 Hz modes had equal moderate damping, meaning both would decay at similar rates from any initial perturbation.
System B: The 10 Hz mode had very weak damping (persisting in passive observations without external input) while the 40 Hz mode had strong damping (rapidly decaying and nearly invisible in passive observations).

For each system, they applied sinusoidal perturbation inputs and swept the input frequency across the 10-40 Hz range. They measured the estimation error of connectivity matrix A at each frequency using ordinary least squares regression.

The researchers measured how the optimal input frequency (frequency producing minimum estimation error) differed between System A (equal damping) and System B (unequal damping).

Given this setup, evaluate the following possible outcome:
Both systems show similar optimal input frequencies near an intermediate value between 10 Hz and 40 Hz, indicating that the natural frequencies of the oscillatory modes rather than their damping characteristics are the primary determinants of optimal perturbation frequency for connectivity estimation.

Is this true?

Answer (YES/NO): NO